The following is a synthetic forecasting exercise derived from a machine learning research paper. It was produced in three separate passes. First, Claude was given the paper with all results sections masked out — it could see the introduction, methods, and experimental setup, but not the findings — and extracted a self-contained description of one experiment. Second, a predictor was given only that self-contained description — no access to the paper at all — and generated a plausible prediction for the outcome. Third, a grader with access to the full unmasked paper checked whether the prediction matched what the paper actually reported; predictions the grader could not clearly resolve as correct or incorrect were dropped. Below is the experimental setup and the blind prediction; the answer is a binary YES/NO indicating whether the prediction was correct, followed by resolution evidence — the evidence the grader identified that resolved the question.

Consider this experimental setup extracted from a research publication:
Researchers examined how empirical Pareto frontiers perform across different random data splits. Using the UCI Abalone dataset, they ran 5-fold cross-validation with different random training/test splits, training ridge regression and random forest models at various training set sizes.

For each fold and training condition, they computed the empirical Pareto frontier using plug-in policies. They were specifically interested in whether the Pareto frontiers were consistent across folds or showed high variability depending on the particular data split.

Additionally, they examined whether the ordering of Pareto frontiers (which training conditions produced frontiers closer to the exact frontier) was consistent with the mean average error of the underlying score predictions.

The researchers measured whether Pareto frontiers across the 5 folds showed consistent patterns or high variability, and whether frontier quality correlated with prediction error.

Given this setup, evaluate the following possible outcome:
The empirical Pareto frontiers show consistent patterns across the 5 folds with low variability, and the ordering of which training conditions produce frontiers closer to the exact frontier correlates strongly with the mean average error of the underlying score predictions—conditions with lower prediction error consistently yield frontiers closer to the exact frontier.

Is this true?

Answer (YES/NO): NO